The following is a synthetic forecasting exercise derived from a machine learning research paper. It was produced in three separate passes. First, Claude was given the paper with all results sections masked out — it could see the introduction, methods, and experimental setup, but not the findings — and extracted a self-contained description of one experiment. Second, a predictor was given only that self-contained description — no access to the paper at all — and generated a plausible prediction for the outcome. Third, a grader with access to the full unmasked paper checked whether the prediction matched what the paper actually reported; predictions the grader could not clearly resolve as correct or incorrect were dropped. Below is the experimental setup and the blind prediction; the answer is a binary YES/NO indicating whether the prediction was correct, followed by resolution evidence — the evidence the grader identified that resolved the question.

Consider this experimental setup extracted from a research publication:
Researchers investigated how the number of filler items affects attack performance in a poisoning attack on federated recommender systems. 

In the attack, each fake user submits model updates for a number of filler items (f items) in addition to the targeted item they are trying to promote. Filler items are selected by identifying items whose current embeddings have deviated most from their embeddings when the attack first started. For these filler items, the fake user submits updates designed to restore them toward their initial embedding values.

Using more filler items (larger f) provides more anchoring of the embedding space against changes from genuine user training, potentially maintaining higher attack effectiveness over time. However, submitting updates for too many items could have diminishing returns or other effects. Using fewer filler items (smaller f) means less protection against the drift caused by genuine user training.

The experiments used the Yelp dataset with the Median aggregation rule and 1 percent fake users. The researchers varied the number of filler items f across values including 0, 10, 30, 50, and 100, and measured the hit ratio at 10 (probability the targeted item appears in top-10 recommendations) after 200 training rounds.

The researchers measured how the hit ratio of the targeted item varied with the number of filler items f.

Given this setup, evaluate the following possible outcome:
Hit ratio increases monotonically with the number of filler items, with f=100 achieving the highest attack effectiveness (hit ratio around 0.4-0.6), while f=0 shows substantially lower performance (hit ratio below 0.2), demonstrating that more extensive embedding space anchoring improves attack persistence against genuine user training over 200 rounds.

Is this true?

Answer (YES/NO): NO